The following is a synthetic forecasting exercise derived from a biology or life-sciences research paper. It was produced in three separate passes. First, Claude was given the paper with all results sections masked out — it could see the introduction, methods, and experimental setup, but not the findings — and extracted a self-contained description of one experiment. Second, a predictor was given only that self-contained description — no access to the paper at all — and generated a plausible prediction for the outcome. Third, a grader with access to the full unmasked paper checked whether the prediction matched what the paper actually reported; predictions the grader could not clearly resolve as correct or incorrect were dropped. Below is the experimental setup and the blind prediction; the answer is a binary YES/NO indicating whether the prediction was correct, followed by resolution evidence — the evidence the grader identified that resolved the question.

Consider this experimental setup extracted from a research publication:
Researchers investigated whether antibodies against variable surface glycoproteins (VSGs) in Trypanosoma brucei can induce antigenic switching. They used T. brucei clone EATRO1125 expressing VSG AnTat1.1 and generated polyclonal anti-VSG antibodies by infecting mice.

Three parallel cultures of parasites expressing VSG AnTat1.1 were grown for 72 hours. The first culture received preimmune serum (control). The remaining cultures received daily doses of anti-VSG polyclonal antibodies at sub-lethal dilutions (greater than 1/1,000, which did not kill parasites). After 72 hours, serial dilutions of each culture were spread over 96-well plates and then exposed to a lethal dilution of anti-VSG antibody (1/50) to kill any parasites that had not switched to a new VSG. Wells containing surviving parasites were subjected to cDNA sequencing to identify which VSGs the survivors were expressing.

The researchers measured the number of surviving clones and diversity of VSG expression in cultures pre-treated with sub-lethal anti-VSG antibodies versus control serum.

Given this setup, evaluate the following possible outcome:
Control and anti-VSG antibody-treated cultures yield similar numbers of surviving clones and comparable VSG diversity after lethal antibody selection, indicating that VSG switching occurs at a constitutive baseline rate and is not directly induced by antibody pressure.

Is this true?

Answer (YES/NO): NO